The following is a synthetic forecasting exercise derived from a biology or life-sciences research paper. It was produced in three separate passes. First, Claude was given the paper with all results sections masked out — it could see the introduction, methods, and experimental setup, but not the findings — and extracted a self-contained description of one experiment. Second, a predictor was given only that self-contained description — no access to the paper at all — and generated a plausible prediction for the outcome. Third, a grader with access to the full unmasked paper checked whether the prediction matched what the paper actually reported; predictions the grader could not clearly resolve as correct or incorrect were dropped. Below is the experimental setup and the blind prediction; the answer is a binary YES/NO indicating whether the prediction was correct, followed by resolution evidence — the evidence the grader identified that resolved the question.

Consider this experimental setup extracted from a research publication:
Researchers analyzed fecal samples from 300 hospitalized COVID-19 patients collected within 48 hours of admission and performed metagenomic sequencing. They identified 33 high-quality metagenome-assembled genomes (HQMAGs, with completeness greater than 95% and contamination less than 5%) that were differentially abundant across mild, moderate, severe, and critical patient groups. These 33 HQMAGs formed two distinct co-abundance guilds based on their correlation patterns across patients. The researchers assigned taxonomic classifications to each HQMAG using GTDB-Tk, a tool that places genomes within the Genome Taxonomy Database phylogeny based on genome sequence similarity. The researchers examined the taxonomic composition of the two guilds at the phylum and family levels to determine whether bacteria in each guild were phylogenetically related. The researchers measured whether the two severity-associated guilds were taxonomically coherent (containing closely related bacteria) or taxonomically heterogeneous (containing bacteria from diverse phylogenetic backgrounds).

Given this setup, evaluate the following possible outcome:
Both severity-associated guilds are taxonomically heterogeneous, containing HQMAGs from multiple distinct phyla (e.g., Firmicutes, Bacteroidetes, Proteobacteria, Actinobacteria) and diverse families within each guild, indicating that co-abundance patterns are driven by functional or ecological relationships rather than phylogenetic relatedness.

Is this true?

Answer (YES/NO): NO